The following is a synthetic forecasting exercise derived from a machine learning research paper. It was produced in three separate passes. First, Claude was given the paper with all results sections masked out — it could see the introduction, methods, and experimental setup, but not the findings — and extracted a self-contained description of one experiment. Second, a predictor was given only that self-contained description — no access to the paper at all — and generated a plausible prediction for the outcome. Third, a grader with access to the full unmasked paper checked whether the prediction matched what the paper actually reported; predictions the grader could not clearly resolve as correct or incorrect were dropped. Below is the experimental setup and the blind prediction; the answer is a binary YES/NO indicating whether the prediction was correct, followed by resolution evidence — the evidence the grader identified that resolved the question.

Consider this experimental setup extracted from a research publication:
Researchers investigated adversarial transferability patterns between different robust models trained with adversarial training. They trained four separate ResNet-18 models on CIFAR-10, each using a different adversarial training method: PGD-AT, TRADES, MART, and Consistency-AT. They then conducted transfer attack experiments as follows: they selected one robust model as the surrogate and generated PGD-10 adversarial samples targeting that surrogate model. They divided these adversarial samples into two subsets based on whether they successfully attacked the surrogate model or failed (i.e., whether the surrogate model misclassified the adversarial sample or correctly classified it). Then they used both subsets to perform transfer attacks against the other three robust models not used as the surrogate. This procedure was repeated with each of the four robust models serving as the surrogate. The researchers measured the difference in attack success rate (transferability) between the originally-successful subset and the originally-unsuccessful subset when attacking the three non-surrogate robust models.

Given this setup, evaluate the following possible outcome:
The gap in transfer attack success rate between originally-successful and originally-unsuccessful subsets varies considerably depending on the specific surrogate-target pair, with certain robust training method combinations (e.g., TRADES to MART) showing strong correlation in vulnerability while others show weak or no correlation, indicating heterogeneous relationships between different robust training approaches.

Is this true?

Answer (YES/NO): NO